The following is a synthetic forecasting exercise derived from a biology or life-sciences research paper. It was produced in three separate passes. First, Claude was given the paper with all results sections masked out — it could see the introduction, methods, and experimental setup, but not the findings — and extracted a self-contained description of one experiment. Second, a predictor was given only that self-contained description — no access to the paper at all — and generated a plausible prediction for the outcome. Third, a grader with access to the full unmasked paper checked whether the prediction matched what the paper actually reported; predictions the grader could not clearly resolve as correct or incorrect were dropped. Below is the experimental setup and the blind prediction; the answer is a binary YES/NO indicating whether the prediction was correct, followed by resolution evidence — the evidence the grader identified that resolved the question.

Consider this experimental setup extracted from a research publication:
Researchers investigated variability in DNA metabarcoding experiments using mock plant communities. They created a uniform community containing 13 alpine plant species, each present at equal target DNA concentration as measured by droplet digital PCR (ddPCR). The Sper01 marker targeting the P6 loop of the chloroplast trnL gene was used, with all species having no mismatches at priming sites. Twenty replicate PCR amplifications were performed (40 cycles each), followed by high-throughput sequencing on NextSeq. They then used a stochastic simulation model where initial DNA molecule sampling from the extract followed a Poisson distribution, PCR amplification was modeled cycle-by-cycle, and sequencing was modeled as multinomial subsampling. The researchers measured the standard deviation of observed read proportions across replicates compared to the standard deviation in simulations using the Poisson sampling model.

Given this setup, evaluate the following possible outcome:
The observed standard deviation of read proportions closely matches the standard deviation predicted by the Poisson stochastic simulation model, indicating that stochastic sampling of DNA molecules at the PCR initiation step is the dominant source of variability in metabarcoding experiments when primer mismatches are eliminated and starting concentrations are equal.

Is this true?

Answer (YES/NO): NO